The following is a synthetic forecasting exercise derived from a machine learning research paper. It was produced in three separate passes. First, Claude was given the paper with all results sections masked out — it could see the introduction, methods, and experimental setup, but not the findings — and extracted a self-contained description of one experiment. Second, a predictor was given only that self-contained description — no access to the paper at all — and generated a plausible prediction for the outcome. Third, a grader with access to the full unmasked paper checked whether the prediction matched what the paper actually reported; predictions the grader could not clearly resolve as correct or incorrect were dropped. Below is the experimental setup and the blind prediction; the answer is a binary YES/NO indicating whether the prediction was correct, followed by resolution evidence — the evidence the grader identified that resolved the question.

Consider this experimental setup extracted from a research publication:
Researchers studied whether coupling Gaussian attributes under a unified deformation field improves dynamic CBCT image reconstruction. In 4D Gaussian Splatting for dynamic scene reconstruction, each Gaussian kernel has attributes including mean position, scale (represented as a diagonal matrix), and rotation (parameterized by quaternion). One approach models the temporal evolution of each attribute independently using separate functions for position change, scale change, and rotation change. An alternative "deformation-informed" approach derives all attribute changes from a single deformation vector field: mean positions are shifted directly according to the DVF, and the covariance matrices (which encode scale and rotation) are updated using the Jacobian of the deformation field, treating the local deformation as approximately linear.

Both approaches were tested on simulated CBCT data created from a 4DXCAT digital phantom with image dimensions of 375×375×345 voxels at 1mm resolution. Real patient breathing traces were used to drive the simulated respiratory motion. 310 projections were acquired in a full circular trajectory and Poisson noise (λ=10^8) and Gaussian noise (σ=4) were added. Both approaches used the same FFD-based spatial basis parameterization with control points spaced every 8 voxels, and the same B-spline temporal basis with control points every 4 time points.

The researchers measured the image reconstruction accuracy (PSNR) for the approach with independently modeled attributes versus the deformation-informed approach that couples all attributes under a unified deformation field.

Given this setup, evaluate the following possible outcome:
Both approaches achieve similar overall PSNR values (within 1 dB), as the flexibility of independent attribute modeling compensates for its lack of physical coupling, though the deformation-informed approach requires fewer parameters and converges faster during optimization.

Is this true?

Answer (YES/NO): YES